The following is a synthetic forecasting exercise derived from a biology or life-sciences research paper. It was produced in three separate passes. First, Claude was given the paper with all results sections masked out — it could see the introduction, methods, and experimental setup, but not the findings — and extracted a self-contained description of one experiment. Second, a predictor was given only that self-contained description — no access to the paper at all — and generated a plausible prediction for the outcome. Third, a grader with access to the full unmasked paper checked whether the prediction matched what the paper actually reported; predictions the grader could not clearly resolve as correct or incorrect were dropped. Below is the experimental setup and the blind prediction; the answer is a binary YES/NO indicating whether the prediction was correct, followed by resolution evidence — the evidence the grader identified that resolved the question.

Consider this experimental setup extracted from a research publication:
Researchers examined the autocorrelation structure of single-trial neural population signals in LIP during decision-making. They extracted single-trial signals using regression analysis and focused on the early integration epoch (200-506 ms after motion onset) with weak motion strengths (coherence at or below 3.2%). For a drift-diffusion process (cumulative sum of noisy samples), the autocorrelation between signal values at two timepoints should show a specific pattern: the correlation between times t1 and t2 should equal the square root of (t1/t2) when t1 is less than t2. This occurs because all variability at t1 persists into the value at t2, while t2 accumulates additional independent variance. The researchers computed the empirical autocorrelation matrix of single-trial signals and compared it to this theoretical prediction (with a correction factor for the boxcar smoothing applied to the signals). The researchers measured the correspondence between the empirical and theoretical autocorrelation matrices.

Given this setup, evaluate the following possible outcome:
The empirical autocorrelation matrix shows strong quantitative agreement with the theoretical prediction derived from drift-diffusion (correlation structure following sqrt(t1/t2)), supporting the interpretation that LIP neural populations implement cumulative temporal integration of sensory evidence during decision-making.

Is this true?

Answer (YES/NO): YES